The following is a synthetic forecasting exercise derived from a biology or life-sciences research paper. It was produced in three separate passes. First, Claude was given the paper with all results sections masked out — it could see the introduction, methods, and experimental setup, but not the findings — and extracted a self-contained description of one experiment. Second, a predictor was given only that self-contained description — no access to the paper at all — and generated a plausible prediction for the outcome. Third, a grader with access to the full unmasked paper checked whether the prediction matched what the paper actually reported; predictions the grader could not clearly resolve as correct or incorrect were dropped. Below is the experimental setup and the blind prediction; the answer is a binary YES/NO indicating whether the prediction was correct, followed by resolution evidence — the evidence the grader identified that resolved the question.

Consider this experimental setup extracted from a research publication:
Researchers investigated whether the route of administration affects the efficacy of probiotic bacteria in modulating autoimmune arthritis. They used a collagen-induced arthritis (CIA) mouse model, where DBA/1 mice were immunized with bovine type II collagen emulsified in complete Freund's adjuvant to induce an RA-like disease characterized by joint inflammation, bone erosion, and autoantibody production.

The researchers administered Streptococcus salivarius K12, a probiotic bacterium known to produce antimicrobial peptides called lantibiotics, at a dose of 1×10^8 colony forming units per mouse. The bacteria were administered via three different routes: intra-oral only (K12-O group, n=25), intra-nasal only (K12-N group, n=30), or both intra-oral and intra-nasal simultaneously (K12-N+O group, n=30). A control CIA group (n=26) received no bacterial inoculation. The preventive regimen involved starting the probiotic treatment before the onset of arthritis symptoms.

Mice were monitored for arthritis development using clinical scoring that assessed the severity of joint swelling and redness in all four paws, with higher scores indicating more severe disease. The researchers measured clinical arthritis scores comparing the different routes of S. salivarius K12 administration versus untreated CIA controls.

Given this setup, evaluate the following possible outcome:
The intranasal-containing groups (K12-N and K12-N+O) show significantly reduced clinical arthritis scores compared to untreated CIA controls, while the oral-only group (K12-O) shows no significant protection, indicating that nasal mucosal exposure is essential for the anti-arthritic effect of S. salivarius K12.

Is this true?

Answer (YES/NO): NO